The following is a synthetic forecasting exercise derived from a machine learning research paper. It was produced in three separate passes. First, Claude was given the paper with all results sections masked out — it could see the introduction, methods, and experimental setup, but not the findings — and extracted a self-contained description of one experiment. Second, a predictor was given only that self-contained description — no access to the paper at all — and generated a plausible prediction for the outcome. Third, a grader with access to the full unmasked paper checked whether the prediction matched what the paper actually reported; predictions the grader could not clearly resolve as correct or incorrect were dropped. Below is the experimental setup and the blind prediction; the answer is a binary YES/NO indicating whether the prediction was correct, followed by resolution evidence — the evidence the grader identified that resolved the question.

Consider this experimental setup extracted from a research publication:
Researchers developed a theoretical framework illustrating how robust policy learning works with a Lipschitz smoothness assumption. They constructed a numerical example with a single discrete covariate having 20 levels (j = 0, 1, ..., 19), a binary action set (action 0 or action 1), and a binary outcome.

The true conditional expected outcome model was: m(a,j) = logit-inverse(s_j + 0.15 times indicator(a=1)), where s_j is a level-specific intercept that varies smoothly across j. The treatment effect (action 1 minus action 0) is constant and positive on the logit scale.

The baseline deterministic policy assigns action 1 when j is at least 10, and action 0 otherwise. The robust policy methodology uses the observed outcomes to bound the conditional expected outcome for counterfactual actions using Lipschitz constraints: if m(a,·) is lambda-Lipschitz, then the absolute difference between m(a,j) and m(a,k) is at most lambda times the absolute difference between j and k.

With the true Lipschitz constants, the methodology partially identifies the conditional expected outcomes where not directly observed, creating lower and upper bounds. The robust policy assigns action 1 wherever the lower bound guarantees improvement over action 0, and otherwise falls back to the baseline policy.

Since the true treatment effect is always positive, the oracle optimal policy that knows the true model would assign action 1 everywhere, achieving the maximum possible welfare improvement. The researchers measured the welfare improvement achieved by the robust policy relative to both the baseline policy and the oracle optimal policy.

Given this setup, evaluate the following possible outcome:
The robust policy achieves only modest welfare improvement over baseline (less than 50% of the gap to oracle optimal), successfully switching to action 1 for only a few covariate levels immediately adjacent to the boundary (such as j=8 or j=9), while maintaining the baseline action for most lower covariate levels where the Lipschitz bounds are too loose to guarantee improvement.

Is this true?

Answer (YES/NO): NO